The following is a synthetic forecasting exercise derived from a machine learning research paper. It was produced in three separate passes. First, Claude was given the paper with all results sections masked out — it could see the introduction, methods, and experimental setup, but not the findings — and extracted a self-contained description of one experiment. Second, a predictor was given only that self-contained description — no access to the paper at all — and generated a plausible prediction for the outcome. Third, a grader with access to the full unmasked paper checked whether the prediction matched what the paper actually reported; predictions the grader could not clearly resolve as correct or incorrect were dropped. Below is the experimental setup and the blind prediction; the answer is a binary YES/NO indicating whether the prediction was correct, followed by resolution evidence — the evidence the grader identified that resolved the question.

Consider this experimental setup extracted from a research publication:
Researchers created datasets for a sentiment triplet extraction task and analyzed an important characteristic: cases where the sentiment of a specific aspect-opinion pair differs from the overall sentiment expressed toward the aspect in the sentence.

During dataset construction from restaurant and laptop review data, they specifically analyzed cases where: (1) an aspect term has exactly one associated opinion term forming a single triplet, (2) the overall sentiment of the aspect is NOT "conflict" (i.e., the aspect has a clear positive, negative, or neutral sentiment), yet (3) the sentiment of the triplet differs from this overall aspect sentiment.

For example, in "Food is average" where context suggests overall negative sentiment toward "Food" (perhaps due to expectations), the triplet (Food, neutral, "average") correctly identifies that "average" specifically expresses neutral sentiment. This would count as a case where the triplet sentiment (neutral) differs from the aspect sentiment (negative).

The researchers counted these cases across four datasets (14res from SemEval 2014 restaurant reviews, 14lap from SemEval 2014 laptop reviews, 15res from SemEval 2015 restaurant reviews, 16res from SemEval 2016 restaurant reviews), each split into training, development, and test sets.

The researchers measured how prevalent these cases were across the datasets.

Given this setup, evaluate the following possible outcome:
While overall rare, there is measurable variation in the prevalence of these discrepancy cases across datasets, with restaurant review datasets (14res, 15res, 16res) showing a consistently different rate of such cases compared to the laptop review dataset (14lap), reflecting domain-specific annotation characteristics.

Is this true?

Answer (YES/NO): NO